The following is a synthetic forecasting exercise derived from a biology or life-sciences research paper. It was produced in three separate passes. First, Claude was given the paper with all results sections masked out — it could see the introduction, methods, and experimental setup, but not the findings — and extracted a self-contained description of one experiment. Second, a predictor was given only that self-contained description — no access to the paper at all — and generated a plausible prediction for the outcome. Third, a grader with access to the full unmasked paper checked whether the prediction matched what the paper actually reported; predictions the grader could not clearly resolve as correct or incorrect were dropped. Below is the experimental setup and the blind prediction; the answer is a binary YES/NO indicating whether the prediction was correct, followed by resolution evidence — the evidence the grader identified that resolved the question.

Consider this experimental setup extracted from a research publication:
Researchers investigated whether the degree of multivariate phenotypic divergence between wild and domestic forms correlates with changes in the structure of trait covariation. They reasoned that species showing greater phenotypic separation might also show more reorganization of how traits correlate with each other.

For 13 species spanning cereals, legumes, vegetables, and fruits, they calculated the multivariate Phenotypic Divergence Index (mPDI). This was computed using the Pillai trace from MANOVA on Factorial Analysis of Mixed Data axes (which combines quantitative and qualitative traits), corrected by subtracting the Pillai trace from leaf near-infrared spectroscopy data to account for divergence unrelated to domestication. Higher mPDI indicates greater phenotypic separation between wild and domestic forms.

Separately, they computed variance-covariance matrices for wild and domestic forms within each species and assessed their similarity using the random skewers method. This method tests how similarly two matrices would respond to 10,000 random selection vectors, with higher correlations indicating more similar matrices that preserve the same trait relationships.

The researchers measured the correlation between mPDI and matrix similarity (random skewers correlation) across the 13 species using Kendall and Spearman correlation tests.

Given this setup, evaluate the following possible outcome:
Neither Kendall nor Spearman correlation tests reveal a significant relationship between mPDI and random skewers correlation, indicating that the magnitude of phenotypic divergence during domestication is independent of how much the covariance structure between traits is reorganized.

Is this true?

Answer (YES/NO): YES